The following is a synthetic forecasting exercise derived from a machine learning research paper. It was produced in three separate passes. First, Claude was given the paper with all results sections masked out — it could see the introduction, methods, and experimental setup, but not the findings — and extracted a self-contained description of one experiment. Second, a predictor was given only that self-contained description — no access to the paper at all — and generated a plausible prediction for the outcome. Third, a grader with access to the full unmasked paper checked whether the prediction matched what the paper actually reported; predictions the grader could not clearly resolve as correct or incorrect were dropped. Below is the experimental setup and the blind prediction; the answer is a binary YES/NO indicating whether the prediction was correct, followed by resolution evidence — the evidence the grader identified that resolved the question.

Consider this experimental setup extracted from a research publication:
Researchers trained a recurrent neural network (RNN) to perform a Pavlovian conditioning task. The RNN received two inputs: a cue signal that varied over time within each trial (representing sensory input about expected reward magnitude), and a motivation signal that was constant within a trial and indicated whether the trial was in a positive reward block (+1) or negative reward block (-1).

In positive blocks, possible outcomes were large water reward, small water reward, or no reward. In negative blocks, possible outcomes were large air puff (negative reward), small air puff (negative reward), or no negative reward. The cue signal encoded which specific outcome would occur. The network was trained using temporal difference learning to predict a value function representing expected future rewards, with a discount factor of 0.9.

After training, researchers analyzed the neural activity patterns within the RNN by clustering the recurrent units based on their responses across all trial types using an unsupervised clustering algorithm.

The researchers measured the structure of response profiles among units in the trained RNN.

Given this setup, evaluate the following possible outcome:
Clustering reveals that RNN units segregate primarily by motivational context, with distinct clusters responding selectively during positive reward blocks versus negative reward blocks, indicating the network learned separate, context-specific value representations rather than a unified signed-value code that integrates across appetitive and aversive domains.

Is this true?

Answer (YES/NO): NO